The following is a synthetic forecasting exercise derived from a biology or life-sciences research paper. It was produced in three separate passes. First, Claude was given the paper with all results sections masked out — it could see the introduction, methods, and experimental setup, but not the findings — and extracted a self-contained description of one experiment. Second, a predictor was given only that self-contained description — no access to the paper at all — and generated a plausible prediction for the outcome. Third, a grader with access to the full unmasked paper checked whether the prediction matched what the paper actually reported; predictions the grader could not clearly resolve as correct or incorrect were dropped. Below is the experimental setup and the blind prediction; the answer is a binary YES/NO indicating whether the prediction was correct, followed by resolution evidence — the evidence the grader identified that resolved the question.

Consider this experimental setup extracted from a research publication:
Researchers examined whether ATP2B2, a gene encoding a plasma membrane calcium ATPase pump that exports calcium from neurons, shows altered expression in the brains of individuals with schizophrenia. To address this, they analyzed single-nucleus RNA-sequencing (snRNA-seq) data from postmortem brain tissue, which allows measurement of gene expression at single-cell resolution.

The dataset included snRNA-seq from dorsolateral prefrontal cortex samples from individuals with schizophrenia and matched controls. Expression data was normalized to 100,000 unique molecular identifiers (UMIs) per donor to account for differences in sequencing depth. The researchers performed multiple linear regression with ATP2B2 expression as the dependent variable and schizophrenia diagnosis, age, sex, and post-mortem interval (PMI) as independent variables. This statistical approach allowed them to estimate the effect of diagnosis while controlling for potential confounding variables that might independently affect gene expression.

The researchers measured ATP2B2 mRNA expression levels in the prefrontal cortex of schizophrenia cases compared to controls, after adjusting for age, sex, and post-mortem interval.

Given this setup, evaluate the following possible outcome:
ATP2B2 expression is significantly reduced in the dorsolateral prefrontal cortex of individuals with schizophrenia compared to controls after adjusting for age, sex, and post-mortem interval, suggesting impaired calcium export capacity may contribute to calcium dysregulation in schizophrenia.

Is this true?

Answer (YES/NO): YES